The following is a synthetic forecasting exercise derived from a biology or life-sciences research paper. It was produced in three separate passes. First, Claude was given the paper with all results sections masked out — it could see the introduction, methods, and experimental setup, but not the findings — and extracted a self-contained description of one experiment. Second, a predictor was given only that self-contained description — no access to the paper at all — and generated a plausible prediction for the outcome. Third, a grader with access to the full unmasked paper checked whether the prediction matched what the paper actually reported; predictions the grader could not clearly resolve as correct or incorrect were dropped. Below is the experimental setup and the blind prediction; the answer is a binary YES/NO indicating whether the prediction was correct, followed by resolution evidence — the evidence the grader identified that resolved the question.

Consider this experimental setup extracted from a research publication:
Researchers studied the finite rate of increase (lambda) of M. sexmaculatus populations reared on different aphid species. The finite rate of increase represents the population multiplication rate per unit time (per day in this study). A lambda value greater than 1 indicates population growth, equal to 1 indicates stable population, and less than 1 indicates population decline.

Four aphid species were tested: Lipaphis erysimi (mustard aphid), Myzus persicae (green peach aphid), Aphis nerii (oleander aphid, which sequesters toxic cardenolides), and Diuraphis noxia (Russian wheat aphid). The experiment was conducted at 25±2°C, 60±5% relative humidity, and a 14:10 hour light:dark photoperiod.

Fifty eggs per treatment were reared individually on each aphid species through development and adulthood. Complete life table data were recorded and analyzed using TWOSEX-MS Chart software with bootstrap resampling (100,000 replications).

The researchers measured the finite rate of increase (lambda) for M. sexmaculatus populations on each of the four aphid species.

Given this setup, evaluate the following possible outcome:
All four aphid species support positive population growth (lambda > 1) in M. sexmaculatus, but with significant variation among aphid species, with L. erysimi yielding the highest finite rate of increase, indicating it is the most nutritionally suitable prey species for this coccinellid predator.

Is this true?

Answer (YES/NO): NO